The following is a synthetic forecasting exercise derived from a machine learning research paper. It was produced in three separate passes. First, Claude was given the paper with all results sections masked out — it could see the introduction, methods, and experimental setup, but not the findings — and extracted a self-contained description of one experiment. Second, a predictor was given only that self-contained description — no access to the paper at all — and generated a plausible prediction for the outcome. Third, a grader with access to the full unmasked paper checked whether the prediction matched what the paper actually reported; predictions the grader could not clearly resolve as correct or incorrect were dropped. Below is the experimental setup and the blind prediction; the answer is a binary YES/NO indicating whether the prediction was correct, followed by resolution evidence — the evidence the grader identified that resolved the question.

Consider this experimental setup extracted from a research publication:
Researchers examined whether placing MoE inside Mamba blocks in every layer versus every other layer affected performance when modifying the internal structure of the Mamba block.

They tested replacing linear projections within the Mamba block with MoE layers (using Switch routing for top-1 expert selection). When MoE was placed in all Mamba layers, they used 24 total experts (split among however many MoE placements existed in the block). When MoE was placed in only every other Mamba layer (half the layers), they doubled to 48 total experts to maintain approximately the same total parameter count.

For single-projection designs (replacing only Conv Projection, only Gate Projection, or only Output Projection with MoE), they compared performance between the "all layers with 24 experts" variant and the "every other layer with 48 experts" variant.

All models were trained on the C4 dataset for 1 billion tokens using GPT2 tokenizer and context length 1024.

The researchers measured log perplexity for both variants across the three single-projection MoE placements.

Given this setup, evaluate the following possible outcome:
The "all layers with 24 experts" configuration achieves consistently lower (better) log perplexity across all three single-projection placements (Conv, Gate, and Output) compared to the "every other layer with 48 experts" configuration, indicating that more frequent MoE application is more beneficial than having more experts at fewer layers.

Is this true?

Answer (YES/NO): NO